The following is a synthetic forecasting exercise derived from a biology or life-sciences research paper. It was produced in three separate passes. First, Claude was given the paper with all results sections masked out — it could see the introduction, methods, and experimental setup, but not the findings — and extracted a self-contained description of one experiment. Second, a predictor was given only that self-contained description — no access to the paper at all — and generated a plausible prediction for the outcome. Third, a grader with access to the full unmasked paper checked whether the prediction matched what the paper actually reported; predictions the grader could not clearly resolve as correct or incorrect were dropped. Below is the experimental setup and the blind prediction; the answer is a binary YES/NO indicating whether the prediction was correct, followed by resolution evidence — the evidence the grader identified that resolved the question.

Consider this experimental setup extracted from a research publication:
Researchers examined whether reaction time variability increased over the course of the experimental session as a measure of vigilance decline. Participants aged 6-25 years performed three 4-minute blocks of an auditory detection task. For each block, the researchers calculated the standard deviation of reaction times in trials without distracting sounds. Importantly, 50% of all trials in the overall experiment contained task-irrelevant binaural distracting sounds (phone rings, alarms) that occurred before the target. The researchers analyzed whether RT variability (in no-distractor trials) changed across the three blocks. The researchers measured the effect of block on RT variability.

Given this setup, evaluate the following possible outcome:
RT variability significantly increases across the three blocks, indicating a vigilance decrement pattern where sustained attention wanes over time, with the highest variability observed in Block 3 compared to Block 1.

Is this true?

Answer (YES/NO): NO